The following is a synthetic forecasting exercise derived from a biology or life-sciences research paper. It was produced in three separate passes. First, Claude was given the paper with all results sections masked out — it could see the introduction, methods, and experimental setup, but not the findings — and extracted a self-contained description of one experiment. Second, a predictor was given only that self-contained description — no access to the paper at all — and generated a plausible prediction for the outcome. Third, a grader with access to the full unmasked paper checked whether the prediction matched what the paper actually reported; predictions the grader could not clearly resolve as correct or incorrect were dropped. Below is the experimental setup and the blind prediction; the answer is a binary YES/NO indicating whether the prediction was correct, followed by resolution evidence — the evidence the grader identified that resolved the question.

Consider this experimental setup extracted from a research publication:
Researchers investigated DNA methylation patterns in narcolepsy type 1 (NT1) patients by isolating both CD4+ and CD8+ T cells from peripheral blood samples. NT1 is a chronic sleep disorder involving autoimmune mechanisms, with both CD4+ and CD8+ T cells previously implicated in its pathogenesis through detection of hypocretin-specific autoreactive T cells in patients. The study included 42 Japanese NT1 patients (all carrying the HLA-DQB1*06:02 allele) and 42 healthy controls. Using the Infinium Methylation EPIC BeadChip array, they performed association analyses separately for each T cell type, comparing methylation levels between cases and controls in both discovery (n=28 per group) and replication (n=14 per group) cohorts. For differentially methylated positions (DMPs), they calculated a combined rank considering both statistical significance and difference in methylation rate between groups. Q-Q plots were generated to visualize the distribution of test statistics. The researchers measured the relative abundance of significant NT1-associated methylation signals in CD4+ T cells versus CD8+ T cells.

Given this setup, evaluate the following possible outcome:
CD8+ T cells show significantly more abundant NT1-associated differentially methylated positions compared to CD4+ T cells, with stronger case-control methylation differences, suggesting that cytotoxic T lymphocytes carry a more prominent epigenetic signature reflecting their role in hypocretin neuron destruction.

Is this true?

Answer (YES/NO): NO